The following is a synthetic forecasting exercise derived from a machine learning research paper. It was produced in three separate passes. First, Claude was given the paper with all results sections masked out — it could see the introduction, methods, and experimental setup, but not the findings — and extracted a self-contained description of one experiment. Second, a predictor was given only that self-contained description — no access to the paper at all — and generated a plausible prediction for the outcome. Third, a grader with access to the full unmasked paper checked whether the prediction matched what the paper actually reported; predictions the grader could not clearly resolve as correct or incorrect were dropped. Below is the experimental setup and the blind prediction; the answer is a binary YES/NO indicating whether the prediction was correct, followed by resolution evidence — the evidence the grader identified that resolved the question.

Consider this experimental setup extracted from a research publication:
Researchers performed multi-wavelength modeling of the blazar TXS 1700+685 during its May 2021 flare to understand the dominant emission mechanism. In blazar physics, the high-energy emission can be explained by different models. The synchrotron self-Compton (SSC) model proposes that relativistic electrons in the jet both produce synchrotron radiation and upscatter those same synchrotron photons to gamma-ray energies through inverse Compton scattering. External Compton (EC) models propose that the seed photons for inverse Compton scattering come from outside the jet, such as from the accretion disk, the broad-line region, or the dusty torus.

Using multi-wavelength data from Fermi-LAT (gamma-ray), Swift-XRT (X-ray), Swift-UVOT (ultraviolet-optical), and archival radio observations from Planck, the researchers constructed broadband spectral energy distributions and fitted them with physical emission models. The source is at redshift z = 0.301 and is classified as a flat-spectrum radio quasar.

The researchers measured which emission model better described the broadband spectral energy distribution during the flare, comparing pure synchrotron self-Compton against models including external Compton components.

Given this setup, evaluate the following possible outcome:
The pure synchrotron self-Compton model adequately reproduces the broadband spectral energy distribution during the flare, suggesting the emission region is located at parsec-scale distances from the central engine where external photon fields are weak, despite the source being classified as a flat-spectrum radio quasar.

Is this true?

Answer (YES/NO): NO